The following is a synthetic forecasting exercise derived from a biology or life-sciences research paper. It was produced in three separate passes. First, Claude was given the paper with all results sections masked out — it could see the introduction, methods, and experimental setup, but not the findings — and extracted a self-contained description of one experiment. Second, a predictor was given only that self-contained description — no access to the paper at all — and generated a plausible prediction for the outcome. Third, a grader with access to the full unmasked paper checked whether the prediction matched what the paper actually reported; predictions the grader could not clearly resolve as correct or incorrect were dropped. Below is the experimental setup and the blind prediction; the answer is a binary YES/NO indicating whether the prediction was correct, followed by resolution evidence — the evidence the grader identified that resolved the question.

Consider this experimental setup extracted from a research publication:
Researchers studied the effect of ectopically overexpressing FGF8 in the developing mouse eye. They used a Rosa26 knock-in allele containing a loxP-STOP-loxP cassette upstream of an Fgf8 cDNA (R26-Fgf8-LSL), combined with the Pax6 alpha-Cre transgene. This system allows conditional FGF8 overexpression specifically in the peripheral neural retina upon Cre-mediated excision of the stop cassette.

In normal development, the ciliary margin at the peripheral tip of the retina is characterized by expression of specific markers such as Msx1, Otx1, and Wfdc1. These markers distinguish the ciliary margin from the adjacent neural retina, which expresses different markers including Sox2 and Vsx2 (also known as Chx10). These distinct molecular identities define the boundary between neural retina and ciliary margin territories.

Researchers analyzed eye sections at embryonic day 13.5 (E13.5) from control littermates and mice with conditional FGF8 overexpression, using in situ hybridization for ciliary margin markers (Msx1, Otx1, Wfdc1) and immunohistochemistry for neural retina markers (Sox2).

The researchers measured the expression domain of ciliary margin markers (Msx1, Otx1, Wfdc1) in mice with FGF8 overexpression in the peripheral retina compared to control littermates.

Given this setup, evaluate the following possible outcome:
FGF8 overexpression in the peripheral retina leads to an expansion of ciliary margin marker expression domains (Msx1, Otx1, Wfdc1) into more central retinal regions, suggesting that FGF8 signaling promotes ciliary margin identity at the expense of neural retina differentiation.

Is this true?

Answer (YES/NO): NO